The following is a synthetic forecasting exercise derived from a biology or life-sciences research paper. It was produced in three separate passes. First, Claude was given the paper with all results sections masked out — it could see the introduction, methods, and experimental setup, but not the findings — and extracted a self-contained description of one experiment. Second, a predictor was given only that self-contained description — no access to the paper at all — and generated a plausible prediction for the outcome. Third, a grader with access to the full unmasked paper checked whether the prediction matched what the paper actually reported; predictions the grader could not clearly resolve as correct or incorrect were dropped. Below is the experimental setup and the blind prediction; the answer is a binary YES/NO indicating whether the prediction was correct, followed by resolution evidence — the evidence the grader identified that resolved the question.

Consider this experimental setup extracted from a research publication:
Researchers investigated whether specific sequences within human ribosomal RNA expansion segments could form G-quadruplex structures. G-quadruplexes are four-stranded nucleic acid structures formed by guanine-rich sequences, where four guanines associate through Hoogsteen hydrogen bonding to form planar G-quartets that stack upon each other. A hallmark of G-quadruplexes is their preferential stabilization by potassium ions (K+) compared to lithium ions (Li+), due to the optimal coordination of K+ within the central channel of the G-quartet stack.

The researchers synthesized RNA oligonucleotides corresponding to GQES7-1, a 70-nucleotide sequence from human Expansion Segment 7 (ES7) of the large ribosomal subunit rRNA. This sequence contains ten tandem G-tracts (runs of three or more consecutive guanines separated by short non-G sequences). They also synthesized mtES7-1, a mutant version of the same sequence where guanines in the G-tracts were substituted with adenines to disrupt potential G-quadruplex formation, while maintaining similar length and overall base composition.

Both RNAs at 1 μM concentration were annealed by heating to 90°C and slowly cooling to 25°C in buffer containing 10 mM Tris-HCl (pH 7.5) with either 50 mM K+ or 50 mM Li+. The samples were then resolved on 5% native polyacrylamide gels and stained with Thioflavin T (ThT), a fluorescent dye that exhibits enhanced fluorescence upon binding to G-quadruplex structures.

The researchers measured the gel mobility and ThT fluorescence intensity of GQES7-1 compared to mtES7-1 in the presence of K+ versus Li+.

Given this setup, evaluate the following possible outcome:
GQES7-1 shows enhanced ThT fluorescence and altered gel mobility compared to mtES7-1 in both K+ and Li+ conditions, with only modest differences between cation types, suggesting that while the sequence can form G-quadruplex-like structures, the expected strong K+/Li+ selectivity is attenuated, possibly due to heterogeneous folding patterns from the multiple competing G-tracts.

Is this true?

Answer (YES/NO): NO